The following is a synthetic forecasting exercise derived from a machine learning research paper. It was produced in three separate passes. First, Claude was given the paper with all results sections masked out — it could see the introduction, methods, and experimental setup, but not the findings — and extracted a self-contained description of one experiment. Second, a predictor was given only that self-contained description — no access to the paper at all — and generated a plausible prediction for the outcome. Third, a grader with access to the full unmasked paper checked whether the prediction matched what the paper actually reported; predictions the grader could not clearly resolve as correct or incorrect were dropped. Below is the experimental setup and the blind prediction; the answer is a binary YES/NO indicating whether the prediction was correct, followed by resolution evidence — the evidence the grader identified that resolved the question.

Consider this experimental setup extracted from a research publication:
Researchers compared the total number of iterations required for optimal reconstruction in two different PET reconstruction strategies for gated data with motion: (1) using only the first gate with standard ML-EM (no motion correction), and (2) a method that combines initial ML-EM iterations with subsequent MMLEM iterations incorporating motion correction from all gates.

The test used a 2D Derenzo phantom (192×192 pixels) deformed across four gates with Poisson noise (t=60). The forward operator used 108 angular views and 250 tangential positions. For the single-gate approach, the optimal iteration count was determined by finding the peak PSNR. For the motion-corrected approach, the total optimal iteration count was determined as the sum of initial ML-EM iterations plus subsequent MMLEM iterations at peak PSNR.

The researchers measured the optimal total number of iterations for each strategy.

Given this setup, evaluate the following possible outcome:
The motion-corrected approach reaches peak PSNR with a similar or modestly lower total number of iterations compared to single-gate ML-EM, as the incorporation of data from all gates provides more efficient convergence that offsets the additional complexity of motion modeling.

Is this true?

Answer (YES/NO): NO